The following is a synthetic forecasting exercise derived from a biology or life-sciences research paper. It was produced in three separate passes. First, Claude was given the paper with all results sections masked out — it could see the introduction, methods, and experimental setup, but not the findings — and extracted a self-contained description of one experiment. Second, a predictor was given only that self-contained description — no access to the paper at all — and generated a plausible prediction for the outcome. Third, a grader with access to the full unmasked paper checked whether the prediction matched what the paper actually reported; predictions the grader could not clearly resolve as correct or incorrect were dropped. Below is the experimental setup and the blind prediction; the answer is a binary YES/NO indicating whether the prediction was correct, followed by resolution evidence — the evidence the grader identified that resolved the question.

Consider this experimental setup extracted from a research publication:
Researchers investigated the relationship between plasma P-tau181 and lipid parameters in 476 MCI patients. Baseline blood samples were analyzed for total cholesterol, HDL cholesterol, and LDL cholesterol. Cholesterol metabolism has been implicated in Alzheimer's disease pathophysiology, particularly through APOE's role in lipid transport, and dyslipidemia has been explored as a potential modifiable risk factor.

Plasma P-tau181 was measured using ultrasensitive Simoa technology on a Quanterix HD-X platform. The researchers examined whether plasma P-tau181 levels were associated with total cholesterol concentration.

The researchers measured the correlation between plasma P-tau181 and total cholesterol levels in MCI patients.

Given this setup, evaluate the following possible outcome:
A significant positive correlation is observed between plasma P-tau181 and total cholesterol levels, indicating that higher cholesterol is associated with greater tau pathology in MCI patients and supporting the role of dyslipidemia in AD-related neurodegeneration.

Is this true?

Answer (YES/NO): NO